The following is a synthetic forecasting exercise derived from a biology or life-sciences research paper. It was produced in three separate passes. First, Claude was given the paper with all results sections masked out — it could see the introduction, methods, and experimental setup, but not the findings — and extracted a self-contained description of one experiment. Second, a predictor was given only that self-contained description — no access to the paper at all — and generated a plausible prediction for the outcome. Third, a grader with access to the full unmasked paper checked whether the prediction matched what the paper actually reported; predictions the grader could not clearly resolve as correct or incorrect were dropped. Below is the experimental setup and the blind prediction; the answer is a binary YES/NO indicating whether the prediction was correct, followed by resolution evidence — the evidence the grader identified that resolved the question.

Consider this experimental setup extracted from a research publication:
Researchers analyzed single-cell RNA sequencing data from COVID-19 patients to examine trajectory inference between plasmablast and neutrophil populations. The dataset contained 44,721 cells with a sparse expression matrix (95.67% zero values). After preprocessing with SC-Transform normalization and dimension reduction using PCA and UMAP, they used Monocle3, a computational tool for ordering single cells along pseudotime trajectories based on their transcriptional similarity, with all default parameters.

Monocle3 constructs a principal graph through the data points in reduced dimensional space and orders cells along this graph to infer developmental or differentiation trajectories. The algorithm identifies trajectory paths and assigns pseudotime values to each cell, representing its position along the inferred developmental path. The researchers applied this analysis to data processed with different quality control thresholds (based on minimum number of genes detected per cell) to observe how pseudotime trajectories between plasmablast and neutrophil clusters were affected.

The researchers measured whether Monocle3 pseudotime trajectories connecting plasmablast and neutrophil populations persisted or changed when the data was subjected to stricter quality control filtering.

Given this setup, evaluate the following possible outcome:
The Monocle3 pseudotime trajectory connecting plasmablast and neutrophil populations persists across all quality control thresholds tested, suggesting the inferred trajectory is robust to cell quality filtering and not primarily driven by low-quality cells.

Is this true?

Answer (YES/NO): NO